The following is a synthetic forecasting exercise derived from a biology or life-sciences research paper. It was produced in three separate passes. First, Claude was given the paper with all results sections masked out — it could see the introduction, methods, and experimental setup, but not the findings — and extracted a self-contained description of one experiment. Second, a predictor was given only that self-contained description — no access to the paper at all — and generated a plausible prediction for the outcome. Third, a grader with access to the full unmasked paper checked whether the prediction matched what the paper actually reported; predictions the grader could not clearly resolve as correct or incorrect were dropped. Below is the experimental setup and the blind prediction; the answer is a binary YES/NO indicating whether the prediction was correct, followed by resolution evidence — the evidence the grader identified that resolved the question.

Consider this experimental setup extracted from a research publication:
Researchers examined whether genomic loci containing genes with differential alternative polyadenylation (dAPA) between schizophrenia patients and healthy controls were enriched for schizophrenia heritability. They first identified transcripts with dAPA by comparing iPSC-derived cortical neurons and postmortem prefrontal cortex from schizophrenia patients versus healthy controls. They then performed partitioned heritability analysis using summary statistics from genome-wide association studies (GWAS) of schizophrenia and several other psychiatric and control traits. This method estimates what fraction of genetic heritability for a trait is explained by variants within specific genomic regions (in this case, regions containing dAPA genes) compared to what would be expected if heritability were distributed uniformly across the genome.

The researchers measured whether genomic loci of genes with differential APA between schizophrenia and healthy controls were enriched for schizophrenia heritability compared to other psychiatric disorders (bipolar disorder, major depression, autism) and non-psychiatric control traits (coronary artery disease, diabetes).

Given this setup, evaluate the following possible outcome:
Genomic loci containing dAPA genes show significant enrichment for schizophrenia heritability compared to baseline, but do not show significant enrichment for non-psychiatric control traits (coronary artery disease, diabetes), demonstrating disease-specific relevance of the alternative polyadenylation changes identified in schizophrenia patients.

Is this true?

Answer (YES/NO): YES